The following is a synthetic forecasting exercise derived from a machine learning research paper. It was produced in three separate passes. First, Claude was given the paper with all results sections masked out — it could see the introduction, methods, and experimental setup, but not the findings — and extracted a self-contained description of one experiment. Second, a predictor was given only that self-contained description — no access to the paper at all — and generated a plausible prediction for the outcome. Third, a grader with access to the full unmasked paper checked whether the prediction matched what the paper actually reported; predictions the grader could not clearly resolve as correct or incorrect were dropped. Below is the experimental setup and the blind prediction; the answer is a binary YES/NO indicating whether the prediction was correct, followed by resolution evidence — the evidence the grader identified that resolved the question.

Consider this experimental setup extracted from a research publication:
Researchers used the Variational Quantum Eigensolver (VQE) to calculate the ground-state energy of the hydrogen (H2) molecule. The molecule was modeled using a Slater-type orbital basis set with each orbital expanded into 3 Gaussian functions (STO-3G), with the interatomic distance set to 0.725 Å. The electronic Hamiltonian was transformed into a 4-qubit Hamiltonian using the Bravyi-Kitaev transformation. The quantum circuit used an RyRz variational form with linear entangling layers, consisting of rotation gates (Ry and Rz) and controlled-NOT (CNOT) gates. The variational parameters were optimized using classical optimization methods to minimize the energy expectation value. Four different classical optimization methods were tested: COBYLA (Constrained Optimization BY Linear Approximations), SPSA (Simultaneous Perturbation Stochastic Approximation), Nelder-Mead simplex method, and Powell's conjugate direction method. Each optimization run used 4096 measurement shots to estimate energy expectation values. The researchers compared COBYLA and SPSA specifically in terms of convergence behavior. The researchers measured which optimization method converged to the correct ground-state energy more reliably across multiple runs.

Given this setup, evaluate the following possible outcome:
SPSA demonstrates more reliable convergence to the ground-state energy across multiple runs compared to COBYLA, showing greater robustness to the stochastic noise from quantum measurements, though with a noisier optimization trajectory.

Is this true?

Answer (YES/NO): YES